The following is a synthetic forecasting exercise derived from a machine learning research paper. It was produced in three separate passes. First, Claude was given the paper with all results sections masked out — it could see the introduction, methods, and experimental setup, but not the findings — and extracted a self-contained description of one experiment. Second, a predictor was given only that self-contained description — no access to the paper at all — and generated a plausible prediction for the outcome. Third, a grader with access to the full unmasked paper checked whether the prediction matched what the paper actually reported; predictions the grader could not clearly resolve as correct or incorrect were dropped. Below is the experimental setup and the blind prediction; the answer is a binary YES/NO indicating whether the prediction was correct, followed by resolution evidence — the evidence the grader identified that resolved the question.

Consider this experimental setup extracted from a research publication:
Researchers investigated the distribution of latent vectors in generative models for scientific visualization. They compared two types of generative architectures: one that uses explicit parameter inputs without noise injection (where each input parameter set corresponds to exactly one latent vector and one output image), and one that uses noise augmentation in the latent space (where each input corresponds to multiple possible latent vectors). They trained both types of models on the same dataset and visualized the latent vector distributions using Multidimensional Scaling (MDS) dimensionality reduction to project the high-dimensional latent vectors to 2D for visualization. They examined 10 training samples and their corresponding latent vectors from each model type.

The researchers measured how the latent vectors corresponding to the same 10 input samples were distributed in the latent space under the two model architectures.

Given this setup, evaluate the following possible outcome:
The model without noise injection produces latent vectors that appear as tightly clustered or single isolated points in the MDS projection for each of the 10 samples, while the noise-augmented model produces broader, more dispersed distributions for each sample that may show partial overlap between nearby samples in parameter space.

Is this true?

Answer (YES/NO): YES